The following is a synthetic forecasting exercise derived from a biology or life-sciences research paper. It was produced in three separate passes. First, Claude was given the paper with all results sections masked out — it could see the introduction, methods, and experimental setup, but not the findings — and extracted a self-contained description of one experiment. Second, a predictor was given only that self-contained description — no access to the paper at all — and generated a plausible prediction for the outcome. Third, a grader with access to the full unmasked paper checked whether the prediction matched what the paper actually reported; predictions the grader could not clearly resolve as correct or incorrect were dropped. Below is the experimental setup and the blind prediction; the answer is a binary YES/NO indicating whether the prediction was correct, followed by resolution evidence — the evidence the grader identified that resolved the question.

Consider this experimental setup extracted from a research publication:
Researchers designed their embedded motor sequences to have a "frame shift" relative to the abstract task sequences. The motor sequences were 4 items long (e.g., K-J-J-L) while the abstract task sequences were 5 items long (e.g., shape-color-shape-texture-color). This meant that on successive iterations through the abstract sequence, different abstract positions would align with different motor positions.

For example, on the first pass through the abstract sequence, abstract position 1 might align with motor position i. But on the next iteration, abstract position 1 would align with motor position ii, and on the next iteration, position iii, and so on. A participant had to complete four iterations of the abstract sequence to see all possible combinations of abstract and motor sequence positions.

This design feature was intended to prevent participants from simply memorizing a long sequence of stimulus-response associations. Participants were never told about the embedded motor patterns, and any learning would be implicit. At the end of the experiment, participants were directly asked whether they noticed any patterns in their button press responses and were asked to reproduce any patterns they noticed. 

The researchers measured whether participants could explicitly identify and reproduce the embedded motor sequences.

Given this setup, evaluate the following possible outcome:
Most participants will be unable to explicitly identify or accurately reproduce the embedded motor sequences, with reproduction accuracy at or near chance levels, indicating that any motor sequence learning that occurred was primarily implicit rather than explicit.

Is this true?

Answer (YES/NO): YES